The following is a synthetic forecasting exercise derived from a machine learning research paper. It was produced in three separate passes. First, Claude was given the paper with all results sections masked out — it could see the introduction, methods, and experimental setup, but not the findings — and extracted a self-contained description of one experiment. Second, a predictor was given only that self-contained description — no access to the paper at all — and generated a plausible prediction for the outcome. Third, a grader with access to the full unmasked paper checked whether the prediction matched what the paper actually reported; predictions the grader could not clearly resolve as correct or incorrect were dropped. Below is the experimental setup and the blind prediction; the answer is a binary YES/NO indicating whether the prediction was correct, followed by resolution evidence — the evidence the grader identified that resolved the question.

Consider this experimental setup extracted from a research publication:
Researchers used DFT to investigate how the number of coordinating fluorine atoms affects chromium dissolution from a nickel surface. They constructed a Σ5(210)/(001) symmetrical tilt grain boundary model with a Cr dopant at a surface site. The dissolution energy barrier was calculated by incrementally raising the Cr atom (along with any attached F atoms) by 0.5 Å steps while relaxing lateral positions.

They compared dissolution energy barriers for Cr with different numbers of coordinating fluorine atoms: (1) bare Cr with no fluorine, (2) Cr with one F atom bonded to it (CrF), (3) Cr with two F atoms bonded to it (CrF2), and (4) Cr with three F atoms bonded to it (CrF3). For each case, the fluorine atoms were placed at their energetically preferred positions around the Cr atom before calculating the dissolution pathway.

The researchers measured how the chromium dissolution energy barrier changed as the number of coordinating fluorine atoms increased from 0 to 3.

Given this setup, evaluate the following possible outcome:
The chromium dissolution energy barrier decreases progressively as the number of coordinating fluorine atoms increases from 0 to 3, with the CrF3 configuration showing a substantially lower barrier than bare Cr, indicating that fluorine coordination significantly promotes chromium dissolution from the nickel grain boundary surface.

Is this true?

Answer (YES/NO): NO